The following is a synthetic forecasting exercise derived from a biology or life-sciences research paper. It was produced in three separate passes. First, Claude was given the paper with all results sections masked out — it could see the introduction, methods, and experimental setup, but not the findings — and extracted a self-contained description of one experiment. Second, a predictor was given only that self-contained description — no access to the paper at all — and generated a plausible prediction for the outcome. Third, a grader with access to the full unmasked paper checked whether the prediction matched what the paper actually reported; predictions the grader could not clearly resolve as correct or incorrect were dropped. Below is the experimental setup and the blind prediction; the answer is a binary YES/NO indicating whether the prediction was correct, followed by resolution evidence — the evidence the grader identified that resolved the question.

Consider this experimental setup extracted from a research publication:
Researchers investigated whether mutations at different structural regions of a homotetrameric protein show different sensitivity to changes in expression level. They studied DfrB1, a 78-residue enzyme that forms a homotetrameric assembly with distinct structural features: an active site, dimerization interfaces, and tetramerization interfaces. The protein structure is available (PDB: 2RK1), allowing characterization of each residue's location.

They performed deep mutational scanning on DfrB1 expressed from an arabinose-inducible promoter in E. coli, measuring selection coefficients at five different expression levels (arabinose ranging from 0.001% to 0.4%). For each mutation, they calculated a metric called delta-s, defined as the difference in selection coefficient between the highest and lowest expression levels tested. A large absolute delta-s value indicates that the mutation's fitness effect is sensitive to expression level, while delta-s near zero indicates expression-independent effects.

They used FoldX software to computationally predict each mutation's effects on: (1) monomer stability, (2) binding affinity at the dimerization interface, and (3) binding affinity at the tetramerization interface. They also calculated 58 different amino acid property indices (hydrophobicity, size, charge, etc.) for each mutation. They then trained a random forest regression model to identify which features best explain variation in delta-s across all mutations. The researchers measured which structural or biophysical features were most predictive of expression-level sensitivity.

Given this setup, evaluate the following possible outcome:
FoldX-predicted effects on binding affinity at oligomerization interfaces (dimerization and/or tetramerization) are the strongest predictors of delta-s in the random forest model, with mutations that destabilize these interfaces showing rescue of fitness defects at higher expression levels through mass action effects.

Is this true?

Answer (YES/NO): NO